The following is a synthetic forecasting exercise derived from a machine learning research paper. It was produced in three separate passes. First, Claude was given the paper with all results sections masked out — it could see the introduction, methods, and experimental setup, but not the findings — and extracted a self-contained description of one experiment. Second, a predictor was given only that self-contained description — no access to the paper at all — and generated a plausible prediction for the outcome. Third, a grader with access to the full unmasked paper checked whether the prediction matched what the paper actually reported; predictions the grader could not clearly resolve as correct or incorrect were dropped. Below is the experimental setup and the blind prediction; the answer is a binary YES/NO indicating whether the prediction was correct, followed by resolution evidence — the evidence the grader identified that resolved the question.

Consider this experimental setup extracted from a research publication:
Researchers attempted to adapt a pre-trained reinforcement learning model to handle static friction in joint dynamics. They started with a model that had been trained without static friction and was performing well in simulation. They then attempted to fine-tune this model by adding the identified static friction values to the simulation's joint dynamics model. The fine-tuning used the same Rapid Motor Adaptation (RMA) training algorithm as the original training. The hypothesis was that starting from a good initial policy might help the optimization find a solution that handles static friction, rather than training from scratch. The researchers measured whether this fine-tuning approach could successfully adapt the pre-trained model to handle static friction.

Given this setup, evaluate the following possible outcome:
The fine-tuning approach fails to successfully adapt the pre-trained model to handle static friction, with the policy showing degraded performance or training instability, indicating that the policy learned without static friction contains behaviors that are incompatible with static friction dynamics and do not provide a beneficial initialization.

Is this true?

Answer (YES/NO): YES